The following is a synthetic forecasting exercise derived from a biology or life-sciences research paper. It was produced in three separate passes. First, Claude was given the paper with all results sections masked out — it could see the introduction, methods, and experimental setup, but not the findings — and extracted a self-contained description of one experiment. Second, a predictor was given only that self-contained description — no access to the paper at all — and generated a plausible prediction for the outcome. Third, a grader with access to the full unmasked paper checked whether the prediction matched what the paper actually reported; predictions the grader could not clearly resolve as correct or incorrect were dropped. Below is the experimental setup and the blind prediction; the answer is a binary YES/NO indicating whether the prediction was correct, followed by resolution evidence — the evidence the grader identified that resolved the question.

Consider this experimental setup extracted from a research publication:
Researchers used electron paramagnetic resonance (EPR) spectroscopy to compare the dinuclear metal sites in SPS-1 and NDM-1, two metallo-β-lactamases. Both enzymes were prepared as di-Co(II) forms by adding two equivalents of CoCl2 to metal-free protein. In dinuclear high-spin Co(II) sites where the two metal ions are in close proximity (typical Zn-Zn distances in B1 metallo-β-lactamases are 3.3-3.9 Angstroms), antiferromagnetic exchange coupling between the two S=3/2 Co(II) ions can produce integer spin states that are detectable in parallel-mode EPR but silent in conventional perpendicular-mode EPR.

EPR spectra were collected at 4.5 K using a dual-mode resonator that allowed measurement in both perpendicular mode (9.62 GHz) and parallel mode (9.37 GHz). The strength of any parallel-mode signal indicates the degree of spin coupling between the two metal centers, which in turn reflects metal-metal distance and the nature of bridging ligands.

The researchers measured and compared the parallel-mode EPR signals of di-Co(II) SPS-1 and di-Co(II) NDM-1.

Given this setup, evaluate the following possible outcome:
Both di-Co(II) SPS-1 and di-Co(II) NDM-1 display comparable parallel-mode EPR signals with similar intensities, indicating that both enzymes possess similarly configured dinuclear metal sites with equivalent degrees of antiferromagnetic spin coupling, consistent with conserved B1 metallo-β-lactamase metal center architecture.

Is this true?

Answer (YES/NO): NO